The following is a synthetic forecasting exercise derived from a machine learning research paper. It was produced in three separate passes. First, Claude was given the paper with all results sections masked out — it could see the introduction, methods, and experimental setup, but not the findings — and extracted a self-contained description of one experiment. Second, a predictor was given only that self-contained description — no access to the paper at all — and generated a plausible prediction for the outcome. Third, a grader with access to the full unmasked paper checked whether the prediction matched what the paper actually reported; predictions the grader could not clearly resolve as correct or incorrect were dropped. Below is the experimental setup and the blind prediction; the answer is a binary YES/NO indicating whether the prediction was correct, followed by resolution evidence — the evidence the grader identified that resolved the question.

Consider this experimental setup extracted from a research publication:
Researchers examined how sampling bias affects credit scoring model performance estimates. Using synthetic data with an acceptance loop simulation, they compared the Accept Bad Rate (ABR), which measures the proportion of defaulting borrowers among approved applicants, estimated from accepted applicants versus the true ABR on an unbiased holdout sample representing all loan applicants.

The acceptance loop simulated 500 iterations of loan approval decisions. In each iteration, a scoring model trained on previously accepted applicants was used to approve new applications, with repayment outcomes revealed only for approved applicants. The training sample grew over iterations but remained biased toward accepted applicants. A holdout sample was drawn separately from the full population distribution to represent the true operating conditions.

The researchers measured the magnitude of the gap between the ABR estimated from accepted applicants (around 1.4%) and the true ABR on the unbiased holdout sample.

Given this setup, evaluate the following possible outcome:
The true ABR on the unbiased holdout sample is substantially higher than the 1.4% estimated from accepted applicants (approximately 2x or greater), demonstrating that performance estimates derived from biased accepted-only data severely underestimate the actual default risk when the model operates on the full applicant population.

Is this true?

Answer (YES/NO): YES